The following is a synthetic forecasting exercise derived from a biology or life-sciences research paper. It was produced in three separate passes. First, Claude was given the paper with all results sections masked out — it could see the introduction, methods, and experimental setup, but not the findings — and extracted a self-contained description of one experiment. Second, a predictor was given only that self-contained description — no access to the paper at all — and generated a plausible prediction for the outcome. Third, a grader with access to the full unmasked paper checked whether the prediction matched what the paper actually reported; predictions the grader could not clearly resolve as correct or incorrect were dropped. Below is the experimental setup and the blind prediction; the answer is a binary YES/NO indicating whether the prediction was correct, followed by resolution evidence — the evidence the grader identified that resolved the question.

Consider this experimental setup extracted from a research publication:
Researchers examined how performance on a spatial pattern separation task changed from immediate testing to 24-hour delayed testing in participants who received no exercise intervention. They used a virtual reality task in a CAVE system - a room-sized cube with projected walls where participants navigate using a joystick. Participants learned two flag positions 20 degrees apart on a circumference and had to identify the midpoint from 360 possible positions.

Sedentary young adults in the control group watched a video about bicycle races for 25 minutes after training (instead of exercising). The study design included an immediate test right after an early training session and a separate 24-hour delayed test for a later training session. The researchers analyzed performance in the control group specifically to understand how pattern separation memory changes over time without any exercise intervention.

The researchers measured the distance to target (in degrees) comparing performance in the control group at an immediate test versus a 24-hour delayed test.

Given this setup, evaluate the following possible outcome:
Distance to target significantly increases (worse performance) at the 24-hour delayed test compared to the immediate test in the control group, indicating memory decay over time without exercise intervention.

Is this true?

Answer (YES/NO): YES